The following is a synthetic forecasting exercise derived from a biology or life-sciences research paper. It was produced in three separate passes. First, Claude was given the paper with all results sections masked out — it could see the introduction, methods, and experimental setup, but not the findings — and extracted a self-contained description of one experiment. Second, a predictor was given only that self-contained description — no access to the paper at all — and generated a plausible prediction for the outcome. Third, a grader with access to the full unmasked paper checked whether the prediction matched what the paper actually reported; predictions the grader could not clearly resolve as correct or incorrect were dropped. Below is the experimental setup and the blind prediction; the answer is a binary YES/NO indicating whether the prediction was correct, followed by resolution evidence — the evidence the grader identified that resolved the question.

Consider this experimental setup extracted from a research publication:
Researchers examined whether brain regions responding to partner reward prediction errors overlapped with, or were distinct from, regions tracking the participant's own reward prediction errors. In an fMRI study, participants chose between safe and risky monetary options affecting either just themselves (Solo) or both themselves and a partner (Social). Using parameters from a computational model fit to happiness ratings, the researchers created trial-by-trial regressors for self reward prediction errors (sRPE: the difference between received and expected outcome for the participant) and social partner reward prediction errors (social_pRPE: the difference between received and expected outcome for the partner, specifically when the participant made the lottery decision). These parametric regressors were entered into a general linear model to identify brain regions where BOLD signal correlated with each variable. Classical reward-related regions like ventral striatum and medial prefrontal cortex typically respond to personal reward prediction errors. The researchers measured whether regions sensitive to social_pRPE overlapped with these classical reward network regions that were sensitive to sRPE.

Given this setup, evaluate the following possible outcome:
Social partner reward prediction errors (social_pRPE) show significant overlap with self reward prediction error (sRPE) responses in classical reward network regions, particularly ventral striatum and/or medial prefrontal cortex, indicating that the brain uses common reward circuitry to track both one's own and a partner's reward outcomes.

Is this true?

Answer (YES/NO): NO